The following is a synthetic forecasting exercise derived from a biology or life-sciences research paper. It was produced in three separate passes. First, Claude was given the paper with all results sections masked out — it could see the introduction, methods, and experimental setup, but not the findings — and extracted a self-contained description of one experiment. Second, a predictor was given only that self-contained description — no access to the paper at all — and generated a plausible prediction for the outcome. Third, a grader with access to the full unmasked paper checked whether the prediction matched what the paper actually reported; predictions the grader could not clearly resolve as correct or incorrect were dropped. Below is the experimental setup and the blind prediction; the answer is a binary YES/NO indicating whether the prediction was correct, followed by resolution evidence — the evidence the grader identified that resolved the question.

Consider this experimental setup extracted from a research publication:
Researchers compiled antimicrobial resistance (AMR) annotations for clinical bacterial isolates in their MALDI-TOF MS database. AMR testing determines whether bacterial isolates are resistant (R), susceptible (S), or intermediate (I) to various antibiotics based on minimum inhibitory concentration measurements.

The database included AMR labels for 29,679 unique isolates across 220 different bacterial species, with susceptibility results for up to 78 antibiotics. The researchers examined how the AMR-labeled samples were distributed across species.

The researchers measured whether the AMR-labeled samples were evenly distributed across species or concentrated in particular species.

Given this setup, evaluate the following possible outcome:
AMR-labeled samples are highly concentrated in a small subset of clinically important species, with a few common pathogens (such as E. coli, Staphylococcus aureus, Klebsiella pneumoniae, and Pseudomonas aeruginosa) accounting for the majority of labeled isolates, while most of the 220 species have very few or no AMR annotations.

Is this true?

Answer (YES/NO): NO